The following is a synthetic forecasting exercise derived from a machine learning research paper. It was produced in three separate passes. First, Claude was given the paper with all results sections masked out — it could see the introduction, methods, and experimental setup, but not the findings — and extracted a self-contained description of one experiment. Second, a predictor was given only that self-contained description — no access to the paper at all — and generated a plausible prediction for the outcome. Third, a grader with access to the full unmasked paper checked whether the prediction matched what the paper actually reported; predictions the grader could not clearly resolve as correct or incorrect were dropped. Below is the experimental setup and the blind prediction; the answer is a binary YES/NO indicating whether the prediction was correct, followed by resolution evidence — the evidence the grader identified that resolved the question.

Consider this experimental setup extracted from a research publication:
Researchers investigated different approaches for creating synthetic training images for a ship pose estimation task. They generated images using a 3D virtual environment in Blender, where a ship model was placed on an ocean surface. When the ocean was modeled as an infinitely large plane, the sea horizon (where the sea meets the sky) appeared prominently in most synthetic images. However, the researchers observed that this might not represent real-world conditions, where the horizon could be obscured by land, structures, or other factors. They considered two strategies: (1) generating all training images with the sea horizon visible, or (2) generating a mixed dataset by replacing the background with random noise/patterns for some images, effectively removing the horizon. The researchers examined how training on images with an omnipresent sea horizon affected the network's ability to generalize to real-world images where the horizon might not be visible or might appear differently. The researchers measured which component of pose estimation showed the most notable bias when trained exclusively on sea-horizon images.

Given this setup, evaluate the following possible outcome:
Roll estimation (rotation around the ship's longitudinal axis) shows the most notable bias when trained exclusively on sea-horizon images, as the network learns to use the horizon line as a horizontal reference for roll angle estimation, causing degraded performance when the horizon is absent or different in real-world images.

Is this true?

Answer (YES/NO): NO